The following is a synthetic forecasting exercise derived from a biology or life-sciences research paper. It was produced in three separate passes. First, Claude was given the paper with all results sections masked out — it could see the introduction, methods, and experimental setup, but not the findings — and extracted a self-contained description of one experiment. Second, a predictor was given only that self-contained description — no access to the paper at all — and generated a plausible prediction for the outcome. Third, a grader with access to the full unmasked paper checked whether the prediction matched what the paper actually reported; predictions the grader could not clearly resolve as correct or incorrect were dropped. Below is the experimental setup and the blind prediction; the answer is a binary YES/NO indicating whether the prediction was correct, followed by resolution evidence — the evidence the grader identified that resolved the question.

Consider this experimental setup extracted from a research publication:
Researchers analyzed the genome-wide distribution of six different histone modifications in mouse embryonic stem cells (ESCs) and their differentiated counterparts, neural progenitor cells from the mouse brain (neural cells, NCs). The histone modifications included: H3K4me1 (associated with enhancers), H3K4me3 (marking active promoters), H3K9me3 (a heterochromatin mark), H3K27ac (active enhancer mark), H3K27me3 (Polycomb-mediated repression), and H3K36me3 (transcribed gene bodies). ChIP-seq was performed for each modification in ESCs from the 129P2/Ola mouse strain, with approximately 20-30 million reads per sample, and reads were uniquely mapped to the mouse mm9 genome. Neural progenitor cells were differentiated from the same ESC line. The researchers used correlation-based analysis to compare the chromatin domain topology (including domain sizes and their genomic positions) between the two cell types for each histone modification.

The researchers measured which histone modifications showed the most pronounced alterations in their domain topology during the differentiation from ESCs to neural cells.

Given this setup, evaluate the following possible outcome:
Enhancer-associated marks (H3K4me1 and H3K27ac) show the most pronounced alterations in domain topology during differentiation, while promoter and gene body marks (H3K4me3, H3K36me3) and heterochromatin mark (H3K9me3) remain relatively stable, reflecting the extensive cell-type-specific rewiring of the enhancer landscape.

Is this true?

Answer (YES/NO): NO